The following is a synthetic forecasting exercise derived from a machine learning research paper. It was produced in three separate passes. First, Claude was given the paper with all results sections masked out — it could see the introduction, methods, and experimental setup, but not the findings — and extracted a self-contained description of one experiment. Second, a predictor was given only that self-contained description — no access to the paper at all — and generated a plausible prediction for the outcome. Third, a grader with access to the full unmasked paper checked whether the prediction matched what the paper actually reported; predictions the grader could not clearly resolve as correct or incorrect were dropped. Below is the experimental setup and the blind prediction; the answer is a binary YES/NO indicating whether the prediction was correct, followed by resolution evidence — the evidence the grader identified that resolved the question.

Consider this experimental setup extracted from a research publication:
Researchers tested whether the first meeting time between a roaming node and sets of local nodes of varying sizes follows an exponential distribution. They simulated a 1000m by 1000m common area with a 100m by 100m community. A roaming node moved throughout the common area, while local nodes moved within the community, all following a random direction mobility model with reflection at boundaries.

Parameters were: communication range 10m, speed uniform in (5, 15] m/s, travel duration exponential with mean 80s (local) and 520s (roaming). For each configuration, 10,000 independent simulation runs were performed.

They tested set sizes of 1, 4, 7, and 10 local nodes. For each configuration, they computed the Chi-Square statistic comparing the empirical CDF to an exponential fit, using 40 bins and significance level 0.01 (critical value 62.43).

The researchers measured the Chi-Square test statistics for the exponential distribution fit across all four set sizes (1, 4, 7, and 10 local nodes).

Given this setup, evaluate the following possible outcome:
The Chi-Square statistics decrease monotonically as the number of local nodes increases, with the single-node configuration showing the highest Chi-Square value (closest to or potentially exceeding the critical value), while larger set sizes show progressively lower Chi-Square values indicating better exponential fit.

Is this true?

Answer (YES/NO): NO